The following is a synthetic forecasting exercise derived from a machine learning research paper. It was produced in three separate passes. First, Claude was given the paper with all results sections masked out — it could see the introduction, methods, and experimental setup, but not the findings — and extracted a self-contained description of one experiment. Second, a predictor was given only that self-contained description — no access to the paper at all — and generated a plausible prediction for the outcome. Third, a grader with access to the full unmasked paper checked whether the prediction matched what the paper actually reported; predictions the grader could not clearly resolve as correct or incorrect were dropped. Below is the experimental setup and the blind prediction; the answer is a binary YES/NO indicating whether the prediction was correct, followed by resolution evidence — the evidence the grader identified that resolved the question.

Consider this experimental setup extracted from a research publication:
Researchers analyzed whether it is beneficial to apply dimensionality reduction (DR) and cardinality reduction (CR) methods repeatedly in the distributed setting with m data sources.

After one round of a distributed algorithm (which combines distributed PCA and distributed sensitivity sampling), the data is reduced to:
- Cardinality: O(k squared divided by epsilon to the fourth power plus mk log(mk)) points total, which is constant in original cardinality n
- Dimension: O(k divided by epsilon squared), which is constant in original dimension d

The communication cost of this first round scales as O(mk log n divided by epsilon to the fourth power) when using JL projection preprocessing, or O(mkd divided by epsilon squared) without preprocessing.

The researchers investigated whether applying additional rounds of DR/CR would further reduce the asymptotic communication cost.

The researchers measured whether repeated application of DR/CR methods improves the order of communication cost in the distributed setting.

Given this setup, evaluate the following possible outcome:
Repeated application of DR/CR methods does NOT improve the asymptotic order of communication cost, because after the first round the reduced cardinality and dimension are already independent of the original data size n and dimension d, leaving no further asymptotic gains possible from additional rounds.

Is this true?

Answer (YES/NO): YES